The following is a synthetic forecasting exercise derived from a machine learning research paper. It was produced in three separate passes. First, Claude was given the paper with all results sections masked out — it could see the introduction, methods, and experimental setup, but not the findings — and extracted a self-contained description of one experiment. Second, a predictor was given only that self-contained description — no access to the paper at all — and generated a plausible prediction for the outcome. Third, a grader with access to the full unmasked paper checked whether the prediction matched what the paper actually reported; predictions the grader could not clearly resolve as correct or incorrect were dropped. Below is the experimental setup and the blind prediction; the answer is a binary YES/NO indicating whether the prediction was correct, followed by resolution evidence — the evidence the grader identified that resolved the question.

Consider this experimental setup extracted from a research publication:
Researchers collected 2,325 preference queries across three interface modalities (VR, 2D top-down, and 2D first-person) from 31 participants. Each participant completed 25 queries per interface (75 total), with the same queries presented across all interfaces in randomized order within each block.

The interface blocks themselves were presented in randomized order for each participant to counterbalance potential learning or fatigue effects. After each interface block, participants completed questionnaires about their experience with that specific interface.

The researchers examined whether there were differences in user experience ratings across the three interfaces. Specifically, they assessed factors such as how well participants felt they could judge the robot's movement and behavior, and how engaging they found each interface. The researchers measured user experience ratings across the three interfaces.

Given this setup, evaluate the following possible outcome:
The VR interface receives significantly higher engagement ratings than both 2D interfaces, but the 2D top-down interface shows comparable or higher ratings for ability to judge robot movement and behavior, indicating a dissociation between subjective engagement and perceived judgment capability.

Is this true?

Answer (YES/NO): NO